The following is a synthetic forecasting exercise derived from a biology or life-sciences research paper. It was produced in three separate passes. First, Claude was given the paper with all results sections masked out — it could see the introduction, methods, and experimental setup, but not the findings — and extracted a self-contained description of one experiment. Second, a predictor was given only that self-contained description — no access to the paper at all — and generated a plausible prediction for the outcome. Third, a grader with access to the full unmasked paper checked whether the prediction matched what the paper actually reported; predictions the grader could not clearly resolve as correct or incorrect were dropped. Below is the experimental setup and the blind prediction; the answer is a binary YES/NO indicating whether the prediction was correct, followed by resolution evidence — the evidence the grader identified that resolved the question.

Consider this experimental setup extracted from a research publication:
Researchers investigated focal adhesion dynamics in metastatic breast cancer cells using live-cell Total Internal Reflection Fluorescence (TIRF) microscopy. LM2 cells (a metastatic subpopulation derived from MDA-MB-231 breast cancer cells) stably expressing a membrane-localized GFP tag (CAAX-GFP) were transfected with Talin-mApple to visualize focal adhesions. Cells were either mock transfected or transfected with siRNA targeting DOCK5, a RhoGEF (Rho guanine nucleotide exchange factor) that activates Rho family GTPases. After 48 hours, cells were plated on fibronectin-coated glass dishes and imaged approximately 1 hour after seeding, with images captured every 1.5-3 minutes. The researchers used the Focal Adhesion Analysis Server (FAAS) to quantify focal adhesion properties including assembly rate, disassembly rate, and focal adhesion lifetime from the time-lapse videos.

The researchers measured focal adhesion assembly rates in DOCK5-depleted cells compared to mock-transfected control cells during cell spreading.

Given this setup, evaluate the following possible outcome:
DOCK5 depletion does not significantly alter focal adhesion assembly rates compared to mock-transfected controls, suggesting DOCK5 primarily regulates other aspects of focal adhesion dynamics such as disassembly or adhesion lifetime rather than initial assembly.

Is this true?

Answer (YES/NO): NO